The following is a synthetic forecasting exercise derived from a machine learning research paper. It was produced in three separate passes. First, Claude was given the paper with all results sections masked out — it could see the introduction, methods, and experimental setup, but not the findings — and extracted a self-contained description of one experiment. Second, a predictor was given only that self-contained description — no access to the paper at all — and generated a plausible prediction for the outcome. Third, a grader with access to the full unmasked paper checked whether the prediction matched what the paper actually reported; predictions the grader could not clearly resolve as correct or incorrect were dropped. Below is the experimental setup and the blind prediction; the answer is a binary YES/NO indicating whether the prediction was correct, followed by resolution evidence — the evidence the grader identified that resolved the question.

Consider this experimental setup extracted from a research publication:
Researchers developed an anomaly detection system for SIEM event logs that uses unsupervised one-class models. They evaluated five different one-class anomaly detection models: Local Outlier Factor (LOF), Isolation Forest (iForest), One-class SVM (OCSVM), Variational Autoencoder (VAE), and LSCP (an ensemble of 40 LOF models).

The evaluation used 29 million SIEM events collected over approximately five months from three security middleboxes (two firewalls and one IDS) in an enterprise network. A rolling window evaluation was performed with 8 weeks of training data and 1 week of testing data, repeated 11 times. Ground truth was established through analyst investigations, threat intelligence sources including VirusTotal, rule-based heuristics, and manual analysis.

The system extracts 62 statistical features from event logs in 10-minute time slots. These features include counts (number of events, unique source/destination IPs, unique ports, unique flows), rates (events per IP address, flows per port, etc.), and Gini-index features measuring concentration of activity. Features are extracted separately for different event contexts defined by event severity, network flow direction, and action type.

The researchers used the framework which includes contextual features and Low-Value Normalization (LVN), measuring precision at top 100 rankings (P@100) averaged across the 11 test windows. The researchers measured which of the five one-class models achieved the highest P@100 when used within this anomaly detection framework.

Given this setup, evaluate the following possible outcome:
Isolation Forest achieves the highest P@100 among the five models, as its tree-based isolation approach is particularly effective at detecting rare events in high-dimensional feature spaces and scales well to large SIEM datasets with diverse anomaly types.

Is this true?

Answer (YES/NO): NO